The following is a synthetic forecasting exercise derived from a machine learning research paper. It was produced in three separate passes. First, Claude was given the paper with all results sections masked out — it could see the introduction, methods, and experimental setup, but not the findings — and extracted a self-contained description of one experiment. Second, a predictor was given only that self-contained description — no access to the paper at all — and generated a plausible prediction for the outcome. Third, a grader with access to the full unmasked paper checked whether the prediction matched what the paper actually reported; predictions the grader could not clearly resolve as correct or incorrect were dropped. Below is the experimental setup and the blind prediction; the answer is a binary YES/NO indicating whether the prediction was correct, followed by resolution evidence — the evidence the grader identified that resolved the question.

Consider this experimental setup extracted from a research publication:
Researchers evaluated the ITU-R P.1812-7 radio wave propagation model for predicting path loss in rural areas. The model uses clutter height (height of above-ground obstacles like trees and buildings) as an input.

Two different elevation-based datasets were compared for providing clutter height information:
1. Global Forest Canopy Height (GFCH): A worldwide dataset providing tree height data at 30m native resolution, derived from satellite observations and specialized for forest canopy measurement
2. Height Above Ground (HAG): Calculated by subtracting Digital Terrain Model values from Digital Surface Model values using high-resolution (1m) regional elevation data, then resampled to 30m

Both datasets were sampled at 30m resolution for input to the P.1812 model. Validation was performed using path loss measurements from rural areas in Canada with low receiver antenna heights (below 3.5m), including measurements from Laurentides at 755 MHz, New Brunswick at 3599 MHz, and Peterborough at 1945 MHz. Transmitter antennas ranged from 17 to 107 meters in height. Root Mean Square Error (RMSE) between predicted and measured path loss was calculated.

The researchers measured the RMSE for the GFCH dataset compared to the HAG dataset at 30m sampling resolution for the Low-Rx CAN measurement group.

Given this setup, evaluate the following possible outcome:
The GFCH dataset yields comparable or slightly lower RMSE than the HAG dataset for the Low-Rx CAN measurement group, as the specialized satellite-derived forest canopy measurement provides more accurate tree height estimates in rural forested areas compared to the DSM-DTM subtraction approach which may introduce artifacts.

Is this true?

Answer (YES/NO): NO